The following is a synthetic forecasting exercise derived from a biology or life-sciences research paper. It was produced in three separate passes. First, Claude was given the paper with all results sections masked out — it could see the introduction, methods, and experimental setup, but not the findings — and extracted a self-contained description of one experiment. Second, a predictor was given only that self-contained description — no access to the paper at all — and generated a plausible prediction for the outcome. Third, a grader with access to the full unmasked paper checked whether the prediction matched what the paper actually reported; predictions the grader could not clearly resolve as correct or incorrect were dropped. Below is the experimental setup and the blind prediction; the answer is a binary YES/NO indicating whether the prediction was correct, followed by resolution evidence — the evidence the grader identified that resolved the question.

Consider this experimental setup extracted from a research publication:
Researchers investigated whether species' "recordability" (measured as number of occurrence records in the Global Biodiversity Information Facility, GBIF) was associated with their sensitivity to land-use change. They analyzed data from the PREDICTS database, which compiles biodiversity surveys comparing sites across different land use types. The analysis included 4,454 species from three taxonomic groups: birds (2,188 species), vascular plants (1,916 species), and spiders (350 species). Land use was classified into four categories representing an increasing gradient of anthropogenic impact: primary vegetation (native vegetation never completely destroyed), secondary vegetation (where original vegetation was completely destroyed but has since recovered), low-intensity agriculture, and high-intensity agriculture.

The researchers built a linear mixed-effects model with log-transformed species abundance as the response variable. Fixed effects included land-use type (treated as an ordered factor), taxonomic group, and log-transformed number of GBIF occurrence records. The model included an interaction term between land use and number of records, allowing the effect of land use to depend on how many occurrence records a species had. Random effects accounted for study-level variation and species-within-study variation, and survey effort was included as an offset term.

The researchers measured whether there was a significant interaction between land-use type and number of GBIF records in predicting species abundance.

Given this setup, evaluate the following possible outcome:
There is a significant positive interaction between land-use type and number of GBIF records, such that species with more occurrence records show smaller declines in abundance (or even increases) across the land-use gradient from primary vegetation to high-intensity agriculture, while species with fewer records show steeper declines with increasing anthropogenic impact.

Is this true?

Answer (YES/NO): YES